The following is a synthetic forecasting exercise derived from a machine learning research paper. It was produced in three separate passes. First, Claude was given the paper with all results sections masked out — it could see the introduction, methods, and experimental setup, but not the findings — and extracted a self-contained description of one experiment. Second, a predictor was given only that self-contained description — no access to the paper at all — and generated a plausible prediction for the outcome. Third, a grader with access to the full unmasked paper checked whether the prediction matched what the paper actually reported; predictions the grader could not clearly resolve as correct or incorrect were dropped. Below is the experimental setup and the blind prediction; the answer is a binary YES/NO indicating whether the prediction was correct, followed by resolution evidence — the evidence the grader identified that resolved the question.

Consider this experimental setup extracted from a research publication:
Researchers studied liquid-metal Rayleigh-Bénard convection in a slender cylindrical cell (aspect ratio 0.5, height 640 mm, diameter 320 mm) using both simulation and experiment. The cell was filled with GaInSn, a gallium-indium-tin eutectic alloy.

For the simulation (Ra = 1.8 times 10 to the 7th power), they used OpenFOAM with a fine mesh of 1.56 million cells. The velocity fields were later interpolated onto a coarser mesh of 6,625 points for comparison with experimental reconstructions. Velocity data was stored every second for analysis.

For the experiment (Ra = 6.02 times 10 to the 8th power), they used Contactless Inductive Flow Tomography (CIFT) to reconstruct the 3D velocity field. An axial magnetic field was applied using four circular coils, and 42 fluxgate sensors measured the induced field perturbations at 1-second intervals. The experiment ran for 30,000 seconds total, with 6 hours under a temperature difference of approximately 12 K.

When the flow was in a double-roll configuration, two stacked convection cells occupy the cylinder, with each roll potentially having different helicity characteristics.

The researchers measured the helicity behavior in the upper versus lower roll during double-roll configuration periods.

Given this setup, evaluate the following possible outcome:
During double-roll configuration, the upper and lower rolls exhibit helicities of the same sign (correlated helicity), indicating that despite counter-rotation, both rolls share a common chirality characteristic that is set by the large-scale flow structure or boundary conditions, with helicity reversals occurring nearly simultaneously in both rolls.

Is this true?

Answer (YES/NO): YES